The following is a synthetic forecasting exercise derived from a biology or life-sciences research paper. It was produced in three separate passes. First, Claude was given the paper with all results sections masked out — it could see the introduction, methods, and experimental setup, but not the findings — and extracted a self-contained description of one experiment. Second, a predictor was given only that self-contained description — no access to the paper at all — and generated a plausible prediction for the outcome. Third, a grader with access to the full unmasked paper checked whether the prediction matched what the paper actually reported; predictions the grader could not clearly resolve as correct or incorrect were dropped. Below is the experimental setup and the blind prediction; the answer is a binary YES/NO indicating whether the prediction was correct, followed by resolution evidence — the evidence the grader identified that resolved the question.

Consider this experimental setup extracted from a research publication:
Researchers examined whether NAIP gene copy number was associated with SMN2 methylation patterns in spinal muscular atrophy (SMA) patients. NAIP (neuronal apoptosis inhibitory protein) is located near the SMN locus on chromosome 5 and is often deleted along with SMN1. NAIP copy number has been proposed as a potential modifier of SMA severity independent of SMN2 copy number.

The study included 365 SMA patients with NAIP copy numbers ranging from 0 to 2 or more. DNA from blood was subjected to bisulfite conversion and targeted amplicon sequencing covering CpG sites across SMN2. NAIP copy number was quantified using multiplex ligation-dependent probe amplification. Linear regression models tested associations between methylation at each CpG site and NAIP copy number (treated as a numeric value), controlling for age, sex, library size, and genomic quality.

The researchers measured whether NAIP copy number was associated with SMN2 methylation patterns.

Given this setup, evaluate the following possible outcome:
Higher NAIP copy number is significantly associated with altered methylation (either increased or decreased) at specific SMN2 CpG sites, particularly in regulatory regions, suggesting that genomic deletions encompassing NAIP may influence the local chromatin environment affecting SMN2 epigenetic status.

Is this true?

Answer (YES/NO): NO